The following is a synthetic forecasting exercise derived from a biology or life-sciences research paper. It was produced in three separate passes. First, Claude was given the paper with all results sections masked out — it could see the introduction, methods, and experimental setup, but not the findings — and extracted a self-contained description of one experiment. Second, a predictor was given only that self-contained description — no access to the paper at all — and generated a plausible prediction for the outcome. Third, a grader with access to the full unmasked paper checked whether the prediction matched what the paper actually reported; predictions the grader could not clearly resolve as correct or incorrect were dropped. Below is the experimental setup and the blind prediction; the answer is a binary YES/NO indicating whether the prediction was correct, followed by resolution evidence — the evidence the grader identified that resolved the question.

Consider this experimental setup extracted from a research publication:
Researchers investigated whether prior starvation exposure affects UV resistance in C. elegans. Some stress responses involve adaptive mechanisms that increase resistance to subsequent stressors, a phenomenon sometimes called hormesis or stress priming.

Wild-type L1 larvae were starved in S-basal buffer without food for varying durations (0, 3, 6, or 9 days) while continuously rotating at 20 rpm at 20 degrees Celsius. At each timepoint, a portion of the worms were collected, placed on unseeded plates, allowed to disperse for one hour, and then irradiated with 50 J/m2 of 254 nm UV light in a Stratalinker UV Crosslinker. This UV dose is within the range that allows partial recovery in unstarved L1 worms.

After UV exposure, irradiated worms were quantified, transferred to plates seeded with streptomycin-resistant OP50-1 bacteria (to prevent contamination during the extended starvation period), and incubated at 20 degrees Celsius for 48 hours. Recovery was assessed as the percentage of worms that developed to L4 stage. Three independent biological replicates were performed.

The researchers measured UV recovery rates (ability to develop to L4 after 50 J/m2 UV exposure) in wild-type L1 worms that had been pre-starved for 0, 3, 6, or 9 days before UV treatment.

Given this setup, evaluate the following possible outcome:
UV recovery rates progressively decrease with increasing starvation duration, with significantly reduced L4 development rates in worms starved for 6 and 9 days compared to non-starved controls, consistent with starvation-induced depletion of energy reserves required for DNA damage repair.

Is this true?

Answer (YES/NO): NO